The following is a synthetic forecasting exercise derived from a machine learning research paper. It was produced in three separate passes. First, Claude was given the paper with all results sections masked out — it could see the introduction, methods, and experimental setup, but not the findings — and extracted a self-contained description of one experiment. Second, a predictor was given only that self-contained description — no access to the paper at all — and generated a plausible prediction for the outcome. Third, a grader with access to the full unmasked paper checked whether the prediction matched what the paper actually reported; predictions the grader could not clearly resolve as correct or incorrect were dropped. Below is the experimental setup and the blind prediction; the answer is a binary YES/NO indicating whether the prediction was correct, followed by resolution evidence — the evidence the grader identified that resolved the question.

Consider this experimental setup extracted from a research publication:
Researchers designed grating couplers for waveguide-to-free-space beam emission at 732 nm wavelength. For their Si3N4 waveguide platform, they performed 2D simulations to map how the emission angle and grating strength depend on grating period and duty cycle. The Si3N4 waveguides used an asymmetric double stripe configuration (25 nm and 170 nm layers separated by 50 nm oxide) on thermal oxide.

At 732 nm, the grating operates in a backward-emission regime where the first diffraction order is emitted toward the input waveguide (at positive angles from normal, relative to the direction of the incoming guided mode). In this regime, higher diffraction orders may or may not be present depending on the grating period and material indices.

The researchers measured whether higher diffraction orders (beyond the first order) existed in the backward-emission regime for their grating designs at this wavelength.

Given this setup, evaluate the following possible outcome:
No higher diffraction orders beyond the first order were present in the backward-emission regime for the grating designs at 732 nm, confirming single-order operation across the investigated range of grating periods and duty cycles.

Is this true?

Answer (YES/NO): YES